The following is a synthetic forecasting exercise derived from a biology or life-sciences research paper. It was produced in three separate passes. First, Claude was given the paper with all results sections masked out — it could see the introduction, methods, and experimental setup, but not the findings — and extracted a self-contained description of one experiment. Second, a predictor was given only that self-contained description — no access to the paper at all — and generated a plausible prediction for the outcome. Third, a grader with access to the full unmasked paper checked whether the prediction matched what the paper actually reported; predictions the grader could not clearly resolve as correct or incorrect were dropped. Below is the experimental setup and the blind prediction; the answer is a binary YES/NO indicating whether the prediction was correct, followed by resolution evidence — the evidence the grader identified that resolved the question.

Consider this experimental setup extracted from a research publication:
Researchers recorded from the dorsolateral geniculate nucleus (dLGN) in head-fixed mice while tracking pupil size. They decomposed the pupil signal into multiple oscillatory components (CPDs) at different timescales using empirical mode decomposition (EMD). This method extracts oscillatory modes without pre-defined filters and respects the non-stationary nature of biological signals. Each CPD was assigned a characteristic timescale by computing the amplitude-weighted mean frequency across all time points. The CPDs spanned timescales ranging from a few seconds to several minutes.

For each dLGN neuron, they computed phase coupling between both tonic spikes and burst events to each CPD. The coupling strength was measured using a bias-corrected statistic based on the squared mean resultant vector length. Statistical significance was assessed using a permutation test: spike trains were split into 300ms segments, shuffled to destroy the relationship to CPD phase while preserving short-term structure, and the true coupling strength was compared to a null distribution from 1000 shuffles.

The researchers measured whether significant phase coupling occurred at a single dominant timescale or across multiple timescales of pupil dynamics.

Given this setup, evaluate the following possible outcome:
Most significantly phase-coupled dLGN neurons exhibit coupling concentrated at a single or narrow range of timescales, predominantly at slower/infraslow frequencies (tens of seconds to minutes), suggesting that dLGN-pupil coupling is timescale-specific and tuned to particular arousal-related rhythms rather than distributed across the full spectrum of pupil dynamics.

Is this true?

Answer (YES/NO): NO